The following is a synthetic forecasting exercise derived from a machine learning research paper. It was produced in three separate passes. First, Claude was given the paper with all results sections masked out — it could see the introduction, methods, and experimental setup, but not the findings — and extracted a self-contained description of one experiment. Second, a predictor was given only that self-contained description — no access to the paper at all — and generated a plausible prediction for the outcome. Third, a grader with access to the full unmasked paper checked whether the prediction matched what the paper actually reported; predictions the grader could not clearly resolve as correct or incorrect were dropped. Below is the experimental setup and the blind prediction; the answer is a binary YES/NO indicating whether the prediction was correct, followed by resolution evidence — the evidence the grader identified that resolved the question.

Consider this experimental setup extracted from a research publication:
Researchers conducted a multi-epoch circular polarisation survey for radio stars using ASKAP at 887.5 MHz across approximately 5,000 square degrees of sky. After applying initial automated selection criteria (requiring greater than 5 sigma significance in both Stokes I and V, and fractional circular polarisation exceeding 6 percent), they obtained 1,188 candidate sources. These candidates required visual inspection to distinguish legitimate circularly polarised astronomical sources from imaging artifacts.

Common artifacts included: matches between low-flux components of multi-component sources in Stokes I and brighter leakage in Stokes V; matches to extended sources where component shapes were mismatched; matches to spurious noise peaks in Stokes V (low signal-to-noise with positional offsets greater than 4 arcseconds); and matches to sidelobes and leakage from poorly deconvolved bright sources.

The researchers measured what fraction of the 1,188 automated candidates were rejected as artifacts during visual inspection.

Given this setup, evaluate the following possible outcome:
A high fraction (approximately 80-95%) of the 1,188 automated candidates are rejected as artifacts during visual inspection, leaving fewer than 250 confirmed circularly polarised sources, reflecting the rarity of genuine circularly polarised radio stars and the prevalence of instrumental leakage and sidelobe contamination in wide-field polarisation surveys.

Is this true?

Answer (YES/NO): YES